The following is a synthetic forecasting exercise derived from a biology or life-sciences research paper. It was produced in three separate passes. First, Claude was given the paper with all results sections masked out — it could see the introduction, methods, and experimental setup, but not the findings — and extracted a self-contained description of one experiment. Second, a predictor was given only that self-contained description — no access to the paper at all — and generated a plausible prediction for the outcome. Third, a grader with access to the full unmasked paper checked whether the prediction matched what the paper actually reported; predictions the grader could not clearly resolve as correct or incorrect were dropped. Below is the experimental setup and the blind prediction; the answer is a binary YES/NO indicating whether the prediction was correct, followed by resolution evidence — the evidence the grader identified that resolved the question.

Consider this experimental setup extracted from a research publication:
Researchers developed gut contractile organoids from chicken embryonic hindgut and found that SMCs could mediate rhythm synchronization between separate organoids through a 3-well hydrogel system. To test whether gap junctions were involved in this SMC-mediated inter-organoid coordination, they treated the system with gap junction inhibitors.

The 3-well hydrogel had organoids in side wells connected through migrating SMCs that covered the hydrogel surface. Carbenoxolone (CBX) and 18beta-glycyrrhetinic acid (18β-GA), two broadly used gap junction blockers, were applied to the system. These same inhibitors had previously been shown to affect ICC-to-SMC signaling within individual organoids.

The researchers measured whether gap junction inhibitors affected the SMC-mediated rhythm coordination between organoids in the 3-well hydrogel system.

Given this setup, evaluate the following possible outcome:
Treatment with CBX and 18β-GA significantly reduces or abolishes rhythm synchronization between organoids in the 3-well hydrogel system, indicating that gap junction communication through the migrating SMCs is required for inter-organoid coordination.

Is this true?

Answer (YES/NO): NO